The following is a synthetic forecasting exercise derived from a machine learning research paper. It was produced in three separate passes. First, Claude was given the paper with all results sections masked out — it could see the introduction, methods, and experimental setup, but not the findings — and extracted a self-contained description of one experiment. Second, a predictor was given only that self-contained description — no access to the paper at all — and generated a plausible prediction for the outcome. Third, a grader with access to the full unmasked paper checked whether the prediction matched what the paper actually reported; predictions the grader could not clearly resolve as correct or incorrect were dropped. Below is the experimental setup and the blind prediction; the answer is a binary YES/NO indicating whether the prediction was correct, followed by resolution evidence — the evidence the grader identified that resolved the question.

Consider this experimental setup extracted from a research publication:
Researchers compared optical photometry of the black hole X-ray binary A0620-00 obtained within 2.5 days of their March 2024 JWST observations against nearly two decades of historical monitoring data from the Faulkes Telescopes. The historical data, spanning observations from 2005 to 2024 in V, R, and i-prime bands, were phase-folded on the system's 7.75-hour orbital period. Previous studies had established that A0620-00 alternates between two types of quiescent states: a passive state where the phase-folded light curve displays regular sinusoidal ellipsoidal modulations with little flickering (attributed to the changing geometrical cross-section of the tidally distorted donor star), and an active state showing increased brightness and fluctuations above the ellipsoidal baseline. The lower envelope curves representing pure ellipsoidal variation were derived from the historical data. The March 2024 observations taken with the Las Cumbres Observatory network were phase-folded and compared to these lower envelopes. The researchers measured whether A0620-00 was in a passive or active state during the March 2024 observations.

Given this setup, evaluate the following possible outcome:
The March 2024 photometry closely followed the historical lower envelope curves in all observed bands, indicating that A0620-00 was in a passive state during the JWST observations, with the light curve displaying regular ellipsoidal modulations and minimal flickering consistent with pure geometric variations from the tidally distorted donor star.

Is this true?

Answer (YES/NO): NO